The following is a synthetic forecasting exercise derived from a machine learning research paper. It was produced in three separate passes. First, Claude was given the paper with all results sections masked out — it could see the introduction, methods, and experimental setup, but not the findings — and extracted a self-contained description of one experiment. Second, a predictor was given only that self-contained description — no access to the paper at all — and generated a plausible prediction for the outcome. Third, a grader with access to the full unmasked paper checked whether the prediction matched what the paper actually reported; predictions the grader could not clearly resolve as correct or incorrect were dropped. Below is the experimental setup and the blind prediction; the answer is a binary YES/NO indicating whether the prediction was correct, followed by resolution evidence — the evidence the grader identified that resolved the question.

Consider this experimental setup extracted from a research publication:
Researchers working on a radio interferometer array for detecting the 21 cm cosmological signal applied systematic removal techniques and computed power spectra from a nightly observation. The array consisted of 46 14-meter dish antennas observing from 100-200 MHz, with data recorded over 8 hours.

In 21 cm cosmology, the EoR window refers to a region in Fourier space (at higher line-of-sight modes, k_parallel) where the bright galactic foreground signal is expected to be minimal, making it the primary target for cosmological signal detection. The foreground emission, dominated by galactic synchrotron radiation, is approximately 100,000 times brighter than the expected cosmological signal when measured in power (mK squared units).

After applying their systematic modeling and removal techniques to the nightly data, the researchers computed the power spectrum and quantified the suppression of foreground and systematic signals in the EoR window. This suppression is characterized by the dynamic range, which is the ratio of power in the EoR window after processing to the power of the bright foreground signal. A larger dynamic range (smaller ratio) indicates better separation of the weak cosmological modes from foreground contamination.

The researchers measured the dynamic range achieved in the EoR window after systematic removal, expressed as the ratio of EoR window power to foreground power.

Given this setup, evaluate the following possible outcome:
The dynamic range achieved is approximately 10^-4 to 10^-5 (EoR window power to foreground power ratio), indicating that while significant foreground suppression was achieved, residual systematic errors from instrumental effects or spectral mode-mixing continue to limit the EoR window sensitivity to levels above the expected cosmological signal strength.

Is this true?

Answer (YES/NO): NO